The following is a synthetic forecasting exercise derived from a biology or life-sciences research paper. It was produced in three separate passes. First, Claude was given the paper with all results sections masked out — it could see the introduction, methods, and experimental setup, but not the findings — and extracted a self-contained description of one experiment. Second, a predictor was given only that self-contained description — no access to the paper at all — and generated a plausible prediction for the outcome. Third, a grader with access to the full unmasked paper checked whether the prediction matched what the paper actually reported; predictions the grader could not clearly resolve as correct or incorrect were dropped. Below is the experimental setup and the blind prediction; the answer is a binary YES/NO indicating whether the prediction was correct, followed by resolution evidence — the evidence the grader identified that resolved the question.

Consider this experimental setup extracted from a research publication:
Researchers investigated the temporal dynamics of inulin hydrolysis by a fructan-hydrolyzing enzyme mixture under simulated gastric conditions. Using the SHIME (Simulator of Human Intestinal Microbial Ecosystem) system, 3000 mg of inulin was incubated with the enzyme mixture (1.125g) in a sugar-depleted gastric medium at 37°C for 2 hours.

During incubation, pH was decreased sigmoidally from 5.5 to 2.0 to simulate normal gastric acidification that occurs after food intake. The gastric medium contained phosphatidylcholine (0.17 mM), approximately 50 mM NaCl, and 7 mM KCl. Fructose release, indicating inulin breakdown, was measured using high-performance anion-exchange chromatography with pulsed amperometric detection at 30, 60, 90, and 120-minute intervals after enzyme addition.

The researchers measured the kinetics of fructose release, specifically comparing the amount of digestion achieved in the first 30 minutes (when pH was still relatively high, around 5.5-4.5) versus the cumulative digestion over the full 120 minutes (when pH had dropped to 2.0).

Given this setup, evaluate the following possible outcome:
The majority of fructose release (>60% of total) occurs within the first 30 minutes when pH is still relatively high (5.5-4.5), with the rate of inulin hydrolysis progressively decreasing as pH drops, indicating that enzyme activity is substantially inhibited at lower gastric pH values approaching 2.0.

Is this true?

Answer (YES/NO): YES